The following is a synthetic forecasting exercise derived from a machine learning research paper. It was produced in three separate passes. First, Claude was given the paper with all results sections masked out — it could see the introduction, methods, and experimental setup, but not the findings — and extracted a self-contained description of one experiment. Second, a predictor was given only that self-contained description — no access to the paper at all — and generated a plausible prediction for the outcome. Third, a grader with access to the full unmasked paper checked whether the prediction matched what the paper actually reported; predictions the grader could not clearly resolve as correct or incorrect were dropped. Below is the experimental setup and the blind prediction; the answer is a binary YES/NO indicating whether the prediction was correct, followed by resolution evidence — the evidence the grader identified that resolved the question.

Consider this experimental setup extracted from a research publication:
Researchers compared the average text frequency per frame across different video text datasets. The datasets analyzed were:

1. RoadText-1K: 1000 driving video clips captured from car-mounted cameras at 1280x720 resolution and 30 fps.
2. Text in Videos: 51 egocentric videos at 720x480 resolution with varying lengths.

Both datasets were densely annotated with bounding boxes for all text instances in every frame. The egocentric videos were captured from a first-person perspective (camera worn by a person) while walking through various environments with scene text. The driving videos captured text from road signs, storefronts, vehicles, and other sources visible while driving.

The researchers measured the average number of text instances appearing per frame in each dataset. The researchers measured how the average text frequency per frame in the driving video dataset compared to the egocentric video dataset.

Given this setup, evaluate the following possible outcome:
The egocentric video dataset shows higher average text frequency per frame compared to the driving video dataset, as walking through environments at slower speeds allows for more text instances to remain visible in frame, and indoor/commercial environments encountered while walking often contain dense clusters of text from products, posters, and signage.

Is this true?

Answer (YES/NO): YES